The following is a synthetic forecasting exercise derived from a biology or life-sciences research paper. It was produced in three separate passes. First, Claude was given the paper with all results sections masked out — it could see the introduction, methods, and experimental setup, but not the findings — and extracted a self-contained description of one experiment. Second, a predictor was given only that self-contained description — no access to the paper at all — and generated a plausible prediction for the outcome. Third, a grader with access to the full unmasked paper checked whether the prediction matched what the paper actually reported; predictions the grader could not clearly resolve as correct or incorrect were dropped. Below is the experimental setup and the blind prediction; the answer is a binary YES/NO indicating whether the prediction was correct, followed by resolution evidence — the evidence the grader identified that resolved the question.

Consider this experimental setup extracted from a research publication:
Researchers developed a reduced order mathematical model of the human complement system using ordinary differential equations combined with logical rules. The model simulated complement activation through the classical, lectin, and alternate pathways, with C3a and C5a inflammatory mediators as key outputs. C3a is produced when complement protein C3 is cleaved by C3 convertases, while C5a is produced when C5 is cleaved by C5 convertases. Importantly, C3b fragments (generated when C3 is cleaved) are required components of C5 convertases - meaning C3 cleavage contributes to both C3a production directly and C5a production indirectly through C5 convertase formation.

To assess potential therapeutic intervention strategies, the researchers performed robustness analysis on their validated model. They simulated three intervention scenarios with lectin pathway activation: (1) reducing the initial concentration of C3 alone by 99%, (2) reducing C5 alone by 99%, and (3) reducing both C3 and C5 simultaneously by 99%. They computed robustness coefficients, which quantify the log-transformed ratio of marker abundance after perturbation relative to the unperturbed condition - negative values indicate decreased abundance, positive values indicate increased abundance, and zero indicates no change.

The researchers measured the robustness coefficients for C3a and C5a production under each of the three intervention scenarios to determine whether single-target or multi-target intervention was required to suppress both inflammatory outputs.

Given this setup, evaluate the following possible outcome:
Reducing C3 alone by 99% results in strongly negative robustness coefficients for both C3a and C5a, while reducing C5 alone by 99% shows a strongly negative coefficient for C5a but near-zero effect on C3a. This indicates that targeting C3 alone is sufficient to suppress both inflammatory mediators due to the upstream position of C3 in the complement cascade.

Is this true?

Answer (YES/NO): NO